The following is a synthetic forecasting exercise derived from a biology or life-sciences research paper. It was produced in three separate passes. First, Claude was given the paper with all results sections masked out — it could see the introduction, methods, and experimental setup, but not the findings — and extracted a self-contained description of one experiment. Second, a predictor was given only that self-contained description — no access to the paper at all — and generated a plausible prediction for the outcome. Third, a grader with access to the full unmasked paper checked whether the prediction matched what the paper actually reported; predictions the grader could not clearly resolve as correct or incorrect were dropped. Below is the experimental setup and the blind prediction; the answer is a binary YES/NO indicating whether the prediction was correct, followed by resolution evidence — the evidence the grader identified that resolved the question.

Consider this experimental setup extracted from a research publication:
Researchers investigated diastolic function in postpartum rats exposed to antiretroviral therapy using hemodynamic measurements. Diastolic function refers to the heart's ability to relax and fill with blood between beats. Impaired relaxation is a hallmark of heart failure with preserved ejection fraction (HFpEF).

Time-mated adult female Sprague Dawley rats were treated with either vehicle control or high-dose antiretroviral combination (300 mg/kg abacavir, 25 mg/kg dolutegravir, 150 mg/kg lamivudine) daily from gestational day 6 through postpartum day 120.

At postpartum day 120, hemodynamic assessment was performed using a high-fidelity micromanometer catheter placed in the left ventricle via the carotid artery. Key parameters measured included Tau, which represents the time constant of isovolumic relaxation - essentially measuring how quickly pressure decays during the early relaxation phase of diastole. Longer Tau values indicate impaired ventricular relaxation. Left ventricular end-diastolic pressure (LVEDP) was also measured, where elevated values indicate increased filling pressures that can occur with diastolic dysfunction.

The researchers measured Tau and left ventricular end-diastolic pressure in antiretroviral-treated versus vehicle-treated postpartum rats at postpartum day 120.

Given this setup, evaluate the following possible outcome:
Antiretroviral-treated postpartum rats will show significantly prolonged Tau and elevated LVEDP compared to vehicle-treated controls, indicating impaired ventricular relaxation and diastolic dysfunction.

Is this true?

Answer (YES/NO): NO